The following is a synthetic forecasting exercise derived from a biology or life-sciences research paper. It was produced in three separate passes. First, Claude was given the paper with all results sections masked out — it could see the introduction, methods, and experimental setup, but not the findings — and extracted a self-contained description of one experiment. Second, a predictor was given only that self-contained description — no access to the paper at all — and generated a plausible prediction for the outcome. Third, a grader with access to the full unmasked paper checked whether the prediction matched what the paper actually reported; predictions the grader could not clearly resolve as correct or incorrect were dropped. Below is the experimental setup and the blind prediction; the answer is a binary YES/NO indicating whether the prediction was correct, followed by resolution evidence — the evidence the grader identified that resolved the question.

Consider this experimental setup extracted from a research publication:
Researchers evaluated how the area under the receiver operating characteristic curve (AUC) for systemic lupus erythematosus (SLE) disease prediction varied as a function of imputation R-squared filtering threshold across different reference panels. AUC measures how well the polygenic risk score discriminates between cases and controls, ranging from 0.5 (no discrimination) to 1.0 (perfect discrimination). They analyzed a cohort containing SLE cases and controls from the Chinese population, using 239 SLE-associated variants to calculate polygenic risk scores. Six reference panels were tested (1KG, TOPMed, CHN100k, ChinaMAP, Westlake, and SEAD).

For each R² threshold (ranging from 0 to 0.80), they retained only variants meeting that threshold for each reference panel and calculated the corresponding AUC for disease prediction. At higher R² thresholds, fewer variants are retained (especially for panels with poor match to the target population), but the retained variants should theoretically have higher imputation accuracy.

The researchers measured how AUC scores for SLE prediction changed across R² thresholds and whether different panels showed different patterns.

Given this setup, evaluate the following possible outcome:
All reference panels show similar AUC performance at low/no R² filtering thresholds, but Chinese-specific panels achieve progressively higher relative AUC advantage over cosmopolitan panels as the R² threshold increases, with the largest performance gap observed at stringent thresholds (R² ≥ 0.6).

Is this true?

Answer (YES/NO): NO